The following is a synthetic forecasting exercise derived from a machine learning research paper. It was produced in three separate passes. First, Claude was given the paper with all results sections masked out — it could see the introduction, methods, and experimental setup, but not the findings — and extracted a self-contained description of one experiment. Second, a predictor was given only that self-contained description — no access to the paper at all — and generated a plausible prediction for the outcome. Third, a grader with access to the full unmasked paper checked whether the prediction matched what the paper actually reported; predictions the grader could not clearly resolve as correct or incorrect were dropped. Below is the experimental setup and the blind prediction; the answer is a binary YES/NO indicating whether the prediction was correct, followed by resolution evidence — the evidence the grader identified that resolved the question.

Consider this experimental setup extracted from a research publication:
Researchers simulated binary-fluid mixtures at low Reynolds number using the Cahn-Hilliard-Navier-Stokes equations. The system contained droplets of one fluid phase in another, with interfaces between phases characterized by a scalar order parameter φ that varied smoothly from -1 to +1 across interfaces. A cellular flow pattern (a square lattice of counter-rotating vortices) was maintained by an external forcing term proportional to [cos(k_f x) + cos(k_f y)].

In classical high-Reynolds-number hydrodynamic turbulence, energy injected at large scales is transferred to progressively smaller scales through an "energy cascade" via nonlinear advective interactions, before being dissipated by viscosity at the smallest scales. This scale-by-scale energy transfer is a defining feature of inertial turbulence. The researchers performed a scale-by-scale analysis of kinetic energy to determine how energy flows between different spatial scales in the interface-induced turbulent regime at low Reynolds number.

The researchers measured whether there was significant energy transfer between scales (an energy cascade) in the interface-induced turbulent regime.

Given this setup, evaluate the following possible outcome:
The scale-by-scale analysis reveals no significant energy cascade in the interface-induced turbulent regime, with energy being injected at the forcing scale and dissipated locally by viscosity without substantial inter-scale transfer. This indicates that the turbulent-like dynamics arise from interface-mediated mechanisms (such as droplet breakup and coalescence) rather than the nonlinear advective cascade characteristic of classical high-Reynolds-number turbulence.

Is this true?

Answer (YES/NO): YES